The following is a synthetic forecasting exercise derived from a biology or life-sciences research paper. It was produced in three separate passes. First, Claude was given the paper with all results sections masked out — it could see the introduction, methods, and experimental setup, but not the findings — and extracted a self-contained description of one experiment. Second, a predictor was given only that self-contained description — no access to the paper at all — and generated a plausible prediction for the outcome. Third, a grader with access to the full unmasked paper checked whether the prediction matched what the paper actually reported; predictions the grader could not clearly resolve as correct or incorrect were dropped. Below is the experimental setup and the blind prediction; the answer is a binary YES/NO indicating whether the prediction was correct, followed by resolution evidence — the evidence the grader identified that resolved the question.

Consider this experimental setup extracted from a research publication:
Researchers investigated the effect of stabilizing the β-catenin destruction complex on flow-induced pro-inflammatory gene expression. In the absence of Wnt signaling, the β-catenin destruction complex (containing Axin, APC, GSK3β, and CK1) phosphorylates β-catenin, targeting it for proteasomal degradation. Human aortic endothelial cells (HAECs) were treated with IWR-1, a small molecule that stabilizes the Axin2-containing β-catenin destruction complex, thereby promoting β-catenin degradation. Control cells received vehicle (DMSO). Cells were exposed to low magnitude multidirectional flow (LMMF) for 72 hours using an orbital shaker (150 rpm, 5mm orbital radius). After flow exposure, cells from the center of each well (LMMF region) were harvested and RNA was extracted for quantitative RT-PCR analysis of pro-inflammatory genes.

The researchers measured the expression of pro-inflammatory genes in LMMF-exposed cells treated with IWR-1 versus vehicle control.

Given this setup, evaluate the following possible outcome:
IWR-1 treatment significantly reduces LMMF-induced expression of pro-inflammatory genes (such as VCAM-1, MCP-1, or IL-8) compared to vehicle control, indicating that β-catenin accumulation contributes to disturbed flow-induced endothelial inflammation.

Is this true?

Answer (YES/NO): YES